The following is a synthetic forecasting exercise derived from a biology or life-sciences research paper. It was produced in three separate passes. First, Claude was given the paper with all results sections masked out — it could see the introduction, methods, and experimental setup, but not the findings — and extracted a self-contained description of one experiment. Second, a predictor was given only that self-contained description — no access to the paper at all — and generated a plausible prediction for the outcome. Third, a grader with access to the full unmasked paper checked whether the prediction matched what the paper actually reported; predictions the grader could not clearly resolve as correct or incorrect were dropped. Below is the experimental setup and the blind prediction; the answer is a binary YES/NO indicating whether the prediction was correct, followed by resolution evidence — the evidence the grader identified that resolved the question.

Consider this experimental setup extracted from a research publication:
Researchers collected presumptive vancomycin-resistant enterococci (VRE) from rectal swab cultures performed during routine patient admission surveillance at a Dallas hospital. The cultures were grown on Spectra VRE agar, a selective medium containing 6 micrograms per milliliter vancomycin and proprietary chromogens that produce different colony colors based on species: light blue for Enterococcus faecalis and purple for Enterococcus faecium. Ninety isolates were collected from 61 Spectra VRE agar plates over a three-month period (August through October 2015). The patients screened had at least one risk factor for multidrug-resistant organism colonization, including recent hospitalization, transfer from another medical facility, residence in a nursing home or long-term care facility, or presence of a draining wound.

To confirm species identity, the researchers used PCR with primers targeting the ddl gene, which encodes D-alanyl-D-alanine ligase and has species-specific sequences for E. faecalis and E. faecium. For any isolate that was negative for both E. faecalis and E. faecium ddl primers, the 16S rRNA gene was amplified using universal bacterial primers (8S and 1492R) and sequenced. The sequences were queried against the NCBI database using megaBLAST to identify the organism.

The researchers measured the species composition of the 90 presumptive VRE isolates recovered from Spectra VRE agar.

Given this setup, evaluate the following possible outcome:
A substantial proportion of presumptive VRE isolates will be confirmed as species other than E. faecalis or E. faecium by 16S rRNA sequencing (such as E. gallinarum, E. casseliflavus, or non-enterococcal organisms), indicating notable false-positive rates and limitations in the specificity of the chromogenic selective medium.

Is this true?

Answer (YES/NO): NO